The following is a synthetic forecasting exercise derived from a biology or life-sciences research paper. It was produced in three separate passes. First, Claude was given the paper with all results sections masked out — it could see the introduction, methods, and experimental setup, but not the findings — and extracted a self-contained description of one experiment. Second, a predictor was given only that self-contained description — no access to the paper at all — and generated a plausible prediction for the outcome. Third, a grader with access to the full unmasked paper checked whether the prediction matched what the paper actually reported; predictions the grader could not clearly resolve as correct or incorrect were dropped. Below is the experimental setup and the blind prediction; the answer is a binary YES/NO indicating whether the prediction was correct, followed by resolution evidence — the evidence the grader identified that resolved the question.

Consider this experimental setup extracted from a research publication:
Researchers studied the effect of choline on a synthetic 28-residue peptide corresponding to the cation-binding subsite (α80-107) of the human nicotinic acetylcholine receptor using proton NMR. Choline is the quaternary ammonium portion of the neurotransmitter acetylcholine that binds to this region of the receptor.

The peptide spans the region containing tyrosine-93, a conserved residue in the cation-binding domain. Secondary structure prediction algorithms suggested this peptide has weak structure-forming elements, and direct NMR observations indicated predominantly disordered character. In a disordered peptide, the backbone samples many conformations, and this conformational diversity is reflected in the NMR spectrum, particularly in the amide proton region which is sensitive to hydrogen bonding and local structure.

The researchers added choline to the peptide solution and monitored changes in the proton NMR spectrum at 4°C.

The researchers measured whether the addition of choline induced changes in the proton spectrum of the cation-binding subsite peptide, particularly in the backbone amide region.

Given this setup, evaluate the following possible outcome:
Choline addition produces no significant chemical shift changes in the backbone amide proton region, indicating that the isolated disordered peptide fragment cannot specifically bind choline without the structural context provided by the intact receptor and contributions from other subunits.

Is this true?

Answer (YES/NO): NO